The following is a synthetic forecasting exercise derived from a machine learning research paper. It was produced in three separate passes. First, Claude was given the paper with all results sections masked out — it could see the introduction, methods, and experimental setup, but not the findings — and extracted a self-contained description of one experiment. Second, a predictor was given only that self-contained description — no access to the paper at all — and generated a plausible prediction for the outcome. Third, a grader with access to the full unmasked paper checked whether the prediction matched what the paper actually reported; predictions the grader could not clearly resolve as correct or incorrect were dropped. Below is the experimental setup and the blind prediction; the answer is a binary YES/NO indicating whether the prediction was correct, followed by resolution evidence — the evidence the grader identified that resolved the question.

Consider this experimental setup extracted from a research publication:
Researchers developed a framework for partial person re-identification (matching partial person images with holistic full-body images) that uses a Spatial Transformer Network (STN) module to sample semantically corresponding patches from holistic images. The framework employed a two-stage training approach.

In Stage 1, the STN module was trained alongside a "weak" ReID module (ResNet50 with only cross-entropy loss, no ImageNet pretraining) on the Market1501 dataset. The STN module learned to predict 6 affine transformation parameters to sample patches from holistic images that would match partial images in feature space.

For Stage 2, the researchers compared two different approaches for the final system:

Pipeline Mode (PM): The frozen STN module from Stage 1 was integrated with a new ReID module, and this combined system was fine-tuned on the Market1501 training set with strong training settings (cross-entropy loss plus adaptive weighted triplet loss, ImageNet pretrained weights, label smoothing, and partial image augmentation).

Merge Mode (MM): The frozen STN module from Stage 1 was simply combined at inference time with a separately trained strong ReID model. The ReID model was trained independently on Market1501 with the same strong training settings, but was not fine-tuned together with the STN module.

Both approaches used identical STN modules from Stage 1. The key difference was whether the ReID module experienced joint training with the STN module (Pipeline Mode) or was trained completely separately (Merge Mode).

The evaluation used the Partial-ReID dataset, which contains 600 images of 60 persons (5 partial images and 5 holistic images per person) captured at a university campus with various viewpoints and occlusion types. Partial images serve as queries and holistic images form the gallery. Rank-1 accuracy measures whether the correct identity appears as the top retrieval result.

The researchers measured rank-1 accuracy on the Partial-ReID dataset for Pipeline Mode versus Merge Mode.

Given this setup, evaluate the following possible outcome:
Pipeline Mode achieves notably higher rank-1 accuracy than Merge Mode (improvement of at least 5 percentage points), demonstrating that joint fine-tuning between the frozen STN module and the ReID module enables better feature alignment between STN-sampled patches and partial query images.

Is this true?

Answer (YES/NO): YES